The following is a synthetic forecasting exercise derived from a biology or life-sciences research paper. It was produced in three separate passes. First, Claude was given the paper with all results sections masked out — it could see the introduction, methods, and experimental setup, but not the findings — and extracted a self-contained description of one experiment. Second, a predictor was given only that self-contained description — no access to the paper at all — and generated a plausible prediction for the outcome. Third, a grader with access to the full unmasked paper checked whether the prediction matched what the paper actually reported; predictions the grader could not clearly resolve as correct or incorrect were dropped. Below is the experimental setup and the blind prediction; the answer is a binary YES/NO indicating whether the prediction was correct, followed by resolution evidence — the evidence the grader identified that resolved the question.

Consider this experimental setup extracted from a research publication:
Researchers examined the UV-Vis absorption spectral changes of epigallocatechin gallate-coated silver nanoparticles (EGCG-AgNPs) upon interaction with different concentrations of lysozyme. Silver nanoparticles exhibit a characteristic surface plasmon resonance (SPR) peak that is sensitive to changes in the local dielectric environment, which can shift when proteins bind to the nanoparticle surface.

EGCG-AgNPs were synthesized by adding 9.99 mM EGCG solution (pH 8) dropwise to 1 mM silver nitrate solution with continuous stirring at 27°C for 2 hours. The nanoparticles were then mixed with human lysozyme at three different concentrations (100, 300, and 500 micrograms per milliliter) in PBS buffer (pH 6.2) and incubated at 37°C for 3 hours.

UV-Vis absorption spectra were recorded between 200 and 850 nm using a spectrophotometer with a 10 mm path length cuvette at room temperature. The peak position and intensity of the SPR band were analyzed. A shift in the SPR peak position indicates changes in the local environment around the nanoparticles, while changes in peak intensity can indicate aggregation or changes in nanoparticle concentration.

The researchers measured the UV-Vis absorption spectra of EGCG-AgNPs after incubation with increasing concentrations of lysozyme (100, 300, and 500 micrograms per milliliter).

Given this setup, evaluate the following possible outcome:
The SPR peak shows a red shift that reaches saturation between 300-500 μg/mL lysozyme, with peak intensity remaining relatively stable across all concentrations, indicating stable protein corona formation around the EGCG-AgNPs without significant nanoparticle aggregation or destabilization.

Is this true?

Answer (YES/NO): NO